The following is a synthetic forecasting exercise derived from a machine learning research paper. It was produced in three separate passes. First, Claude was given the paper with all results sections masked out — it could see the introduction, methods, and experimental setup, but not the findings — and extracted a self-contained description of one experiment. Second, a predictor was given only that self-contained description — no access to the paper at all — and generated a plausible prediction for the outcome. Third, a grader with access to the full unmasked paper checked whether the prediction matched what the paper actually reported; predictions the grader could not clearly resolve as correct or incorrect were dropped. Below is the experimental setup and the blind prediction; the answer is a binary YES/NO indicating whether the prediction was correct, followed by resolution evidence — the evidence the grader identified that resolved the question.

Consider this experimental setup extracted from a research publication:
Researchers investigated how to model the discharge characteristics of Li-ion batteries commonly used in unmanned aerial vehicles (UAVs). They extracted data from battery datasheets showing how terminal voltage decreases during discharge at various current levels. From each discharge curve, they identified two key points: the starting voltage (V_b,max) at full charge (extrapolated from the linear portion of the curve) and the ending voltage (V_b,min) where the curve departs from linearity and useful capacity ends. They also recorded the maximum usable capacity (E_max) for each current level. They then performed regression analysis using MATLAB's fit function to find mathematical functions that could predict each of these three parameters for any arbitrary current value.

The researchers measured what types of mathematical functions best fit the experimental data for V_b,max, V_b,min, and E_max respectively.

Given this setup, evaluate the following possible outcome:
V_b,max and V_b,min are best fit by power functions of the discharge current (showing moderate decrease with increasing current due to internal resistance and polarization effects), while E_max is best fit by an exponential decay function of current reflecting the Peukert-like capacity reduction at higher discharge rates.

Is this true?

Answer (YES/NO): NO